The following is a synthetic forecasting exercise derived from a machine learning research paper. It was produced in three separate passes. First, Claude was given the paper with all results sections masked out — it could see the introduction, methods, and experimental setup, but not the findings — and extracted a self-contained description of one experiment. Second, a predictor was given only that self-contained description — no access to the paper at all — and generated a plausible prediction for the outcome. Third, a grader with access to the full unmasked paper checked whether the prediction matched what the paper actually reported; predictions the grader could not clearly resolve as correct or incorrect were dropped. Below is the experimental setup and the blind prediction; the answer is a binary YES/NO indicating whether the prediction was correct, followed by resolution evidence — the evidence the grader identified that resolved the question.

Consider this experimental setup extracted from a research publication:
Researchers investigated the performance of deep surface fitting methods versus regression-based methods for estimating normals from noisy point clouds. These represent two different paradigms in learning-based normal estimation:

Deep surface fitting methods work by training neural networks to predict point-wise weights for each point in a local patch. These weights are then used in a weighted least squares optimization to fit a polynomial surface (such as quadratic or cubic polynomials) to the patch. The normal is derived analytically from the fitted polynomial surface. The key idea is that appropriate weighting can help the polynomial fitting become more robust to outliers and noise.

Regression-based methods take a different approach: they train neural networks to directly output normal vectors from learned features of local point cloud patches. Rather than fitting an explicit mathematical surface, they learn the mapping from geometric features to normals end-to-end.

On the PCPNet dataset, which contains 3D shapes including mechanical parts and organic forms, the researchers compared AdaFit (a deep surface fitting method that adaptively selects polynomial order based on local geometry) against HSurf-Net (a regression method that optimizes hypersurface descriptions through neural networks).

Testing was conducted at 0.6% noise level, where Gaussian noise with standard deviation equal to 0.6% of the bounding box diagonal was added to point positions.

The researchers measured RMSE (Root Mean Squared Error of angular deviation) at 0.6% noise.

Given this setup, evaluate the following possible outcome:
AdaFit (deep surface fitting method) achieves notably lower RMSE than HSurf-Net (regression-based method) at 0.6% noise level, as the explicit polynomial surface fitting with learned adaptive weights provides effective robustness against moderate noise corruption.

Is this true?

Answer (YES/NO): NO